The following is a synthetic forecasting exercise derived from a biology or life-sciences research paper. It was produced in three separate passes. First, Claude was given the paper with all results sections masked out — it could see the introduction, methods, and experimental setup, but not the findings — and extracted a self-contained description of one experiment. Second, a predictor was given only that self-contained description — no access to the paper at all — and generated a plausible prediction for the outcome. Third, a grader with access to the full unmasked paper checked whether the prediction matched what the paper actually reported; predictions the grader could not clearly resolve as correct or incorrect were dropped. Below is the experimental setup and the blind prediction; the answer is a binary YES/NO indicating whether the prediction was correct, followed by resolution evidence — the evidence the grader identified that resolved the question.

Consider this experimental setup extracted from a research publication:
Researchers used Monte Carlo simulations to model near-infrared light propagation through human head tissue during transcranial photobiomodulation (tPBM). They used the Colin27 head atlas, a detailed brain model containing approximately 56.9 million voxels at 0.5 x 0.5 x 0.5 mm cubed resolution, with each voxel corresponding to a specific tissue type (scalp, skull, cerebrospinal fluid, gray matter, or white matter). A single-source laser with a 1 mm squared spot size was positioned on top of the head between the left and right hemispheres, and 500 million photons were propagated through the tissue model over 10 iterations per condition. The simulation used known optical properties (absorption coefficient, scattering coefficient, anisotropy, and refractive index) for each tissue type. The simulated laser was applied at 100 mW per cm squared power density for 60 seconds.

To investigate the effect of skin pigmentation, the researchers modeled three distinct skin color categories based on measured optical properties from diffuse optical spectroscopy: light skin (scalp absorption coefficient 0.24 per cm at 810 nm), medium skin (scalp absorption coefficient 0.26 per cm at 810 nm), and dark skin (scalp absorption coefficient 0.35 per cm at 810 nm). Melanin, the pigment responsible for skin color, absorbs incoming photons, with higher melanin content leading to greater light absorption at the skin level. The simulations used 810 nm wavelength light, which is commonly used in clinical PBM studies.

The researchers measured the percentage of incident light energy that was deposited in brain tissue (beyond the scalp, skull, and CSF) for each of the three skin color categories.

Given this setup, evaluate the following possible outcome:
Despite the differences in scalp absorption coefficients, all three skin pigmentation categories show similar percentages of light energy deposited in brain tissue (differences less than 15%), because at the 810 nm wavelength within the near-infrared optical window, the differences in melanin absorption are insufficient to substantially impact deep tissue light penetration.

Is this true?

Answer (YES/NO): NO